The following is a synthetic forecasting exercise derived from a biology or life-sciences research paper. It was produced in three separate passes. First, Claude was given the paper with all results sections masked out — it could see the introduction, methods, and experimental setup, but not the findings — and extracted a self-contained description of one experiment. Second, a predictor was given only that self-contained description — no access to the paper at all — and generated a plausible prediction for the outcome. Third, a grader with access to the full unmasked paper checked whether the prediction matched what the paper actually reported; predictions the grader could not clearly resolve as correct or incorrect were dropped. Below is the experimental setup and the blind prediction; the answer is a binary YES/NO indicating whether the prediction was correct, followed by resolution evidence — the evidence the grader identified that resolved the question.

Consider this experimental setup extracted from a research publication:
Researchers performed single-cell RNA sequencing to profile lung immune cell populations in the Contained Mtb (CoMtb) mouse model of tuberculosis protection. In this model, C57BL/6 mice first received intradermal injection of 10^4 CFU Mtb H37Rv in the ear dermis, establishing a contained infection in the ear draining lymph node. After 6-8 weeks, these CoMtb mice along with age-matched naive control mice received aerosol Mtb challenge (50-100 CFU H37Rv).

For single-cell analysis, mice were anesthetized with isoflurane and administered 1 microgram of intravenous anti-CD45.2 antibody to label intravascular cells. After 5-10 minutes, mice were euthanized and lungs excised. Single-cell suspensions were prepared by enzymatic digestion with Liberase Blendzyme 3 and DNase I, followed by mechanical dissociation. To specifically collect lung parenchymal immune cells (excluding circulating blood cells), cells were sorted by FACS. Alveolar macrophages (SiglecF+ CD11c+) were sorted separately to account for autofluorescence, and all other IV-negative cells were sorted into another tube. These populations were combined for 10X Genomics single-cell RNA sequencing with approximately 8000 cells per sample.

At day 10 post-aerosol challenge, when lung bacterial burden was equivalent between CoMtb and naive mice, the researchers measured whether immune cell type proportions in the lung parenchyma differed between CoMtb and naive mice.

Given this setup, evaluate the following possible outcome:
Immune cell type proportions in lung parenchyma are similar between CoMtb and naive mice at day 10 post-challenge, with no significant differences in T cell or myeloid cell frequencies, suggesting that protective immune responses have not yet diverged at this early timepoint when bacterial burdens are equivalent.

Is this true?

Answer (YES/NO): NO